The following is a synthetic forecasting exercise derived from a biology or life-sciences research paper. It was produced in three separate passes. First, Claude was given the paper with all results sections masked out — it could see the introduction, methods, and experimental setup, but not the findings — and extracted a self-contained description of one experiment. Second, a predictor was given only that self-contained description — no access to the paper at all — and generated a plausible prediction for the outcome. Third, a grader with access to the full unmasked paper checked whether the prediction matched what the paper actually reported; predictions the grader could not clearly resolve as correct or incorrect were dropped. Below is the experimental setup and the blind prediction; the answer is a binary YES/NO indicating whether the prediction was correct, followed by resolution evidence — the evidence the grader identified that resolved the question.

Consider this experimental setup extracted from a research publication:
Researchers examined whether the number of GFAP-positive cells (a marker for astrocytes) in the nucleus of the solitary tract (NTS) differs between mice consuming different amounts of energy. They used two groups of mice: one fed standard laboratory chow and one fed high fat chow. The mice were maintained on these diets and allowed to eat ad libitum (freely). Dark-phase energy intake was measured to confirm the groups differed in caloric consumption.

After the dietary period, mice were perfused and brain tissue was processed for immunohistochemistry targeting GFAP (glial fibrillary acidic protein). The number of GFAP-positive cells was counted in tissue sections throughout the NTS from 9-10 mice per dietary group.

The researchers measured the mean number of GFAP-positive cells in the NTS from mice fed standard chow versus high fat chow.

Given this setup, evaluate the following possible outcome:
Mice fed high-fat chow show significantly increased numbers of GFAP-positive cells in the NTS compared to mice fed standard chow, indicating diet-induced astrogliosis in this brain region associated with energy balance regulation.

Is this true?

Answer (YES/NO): YES